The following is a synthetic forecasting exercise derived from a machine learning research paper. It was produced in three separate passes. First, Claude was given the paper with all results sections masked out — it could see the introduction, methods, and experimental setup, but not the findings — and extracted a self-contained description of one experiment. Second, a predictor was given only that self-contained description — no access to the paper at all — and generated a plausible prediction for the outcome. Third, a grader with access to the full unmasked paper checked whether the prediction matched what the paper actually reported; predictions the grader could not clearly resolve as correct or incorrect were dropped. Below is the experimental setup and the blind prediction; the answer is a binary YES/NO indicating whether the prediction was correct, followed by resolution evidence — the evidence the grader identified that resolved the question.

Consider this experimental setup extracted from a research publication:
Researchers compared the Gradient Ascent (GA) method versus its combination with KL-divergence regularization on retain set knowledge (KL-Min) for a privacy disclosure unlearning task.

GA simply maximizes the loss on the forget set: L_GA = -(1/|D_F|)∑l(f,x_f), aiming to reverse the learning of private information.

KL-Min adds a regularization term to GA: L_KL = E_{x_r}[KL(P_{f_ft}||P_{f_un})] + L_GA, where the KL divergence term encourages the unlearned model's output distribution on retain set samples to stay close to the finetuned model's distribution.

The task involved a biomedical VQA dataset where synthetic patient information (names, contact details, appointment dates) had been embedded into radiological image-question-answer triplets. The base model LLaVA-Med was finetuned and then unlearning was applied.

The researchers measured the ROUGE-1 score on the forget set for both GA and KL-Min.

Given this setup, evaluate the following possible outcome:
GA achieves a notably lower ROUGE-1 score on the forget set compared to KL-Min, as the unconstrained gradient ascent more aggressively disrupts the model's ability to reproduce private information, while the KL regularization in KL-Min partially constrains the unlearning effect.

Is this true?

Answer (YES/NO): NO